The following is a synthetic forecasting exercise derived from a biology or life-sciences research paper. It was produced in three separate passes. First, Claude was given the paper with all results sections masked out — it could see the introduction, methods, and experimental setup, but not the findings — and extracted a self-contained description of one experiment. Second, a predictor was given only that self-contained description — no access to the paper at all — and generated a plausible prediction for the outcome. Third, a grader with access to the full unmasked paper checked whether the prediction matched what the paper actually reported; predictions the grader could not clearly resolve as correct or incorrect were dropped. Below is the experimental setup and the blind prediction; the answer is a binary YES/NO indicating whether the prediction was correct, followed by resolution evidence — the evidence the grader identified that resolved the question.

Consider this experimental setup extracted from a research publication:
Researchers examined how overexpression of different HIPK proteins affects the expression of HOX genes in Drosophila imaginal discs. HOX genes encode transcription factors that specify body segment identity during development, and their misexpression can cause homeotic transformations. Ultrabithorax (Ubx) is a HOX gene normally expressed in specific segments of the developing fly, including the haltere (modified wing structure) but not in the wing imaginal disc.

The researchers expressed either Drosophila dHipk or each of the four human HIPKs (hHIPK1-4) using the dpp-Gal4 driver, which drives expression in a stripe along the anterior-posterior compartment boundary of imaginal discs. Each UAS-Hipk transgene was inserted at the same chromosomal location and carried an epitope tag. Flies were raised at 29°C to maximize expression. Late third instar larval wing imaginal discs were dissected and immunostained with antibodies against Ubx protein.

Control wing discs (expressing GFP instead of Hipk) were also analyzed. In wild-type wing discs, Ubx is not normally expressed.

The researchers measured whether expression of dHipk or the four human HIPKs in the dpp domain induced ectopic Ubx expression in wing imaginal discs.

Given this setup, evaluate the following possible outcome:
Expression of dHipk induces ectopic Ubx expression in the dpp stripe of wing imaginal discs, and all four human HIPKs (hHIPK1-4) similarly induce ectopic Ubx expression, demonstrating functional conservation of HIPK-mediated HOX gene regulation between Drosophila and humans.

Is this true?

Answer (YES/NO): NO